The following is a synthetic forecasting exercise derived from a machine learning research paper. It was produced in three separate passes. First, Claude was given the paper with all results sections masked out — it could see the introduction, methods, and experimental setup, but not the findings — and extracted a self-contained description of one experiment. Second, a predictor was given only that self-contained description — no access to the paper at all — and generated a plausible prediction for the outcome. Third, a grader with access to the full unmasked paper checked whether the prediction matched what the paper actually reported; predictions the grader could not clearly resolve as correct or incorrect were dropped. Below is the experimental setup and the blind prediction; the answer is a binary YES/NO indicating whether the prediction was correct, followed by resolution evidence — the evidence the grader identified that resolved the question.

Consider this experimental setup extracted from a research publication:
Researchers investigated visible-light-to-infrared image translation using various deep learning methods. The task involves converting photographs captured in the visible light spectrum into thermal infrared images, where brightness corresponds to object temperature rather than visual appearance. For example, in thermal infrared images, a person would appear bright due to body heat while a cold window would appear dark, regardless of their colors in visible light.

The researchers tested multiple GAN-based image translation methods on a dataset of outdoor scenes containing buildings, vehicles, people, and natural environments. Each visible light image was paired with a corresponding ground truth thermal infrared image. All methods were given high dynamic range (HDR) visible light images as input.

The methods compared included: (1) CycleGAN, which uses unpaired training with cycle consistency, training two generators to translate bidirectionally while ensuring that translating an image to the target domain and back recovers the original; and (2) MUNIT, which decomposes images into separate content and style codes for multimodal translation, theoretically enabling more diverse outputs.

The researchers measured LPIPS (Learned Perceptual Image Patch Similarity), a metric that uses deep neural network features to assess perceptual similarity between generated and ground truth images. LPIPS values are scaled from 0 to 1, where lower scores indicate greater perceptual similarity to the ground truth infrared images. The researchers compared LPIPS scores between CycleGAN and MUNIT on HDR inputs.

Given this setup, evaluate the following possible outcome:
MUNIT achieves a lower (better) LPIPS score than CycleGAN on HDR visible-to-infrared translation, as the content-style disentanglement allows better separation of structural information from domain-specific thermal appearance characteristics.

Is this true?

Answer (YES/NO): NO